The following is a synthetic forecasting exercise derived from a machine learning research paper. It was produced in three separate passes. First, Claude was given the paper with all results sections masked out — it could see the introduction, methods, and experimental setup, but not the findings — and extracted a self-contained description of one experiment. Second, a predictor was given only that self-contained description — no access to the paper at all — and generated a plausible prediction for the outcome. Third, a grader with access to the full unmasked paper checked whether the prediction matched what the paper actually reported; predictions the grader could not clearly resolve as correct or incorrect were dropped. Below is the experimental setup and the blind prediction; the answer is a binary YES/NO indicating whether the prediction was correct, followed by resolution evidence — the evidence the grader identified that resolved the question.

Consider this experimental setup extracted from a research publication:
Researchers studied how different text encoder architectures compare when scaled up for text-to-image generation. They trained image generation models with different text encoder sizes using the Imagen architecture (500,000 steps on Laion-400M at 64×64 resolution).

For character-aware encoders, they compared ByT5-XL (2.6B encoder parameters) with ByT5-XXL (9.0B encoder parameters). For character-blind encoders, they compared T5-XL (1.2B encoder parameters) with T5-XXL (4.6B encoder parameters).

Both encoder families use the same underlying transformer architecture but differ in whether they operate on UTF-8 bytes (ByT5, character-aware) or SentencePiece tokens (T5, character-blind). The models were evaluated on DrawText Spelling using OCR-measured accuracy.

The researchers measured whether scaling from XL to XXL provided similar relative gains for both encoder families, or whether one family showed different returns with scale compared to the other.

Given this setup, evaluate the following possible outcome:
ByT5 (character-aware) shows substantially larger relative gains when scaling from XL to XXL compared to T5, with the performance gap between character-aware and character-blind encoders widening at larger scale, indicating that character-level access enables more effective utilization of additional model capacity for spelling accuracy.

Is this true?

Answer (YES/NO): NO